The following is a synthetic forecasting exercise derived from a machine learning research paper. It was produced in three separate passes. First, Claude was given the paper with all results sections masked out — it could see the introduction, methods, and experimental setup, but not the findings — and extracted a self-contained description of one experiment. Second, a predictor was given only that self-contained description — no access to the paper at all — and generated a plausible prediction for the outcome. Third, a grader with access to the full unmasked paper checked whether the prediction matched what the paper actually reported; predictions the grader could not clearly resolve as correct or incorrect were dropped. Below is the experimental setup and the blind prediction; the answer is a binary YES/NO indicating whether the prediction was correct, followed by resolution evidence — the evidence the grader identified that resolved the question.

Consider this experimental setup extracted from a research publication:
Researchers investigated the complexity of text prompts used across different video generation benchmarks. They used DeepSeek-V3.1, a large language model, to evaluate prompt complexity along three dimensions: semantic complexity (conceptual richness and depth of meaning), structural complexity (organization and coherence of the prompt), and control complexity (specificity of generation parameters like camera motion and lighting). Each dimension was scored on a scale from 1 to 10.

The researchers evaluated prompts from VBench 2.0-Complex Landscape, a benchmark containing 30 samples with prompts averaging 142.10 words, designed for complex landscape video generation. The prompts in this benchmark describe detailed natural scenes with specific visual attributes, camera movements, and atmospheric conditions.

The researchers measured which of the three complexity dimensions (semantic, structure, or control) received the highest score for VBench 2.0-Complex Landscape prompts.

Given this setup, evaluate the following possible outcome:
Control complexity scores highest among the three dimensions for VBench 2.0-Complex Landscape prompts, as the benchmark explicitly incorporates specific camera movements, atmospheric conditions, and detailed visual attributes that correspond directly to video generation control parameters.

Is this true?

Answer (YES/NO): NO